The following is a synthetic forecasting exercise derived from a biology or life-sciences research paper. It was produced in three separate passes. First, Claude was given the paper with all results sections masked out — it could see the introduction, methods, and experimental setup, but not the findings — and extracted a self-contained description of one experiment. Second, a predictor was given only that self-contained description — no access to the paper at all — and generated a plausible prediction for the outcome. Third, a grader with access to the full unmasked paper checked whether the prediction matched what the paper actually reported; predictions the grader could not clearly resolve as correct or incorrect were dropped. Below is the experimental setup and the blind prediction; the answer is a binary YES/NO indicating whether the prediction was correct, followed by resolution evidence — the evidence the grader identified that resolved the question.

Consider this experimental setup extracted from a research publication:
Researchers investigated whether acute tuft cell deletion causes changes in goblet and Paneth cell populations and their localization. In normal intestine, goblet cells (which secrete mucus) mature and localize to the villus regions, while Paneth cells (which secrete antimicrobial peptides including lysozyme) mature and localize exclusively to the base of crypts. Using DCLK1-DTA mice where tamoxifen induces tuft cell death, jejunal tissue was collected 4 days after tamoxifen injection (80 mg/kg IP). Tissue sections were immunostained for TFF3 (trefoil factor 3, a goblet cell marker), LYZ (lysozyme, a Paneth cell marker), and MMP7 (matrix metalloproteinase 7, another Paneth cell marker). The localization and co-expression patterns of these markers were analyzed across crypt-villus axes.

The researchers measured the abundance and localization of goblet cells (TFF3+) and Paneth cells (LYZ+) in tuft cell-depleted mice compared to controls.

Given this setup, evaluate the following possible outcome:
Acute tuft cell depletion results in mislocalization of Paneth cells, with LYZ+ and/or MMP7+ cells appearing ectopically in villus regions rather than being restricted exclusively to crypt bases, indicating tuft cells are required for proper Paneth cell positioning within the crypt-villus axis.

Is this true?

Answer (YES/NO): NO